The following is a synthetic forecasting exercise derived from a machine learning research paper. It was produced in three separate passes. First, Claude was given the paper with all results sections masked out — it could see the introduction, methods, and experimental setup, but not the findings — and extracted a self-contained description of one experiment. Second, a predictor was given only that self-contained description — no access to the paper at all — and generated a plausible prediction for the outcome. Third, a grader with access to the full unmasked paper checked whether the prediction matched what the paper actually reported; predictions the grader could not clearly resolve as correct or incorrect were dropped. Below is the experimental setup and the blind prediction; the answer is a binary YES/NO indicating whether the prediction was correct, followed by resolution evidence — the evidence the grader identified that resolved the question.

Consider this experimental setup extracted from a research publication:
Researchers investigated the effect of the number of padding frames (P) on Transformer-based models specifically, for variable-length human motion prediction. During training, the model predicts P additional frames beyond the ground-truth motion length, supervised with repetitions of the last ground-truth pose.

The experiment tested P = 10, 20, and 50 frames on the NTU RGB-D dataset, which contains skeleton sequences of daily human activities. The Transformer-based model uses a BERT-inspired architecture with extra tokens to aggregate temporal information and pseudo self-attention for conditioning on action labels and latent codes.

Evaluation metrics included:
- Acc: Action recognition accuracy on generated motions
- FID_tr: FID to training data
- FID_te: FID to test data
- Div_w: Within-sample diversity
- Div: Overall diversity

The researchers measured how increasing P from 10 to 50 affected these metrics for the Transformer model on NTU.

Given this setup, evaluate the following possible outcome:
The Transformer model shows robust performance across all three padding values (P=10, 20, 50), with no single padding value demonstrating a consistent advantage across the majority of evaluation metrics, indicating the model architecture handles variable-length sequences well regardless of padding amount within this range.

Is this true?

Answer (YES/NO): NO